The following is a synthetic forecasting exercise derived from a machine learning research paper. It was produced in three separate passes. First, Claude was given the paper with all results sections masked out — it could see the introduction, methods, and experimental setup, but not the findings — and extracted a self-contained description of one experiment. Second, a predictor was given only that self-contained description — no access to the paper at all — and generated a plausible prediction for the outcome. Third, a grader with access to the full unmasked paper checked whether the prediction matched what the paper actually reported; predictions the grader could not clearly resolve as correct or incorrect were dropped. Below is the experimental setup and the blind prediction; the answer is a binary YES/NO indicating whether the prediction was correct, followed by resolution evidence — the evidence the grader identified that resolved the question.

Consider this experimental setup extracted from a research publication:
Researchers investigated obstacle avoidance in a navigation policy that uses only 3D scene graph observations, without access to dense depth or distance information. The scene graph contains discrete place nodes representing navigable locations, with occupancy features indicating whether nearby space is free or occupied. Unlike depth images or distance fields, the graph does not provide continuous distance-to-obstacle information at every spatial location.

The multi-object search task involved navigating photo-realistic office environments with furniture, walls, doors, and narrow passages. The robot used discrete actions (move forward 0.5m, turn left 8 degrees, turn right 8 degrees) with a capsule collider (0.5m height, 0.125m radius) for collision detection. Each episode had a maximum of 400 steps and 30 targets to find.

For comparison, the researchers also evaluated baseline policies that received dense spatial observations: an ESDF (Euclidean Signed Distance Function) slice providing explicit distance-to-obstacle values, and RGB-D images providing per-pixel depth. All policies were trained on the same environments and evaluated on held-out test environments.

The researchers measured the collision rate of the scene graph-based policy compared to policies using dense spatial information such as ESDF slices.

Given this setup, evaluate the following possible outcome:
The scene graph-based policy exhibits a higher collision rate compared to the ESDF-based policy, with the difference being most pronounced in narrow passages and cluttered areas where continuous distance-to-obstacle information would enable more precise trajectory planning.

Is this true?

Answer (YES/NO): NO